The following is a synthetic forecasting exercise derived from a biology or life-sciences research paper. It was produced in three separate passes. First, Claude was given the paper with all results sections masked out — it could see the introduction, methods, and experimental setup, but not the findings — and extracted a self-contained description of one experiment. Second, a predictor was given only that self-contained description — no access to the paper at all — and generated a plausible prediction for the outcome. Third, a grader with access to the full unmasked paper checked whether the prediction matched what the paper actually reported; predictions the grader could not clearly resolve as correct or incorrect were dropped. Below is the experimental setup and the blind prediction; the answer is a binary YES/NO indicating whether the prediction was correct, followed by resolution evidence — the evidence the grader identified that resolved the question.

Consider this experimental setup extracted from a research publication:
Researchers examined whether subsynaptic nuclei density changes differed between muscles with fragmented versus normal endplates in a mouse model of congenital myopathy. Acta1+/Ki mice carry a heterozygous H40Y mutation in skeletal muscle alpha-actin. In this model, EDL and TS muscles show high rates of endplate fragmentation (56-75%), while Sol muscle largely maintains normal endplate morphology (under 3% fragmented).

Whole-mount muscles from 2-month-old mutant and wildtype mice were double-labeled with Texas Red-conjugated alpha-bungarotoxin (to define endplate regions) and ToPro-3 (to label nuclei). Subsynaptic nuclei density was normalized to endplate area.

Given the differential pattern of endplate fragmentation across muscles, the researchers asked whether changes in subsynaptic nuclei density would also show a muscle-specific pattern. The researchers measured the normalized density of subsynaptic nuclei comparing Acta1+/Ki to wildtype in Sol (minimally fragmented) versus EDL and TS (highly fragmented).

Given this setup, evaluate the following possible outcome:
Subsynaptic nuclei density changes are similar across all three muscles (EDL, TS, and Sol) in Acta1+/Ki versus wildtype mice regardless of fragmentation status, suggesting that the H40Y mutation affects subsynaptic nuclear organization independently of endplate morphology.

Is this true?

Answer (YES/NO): YES